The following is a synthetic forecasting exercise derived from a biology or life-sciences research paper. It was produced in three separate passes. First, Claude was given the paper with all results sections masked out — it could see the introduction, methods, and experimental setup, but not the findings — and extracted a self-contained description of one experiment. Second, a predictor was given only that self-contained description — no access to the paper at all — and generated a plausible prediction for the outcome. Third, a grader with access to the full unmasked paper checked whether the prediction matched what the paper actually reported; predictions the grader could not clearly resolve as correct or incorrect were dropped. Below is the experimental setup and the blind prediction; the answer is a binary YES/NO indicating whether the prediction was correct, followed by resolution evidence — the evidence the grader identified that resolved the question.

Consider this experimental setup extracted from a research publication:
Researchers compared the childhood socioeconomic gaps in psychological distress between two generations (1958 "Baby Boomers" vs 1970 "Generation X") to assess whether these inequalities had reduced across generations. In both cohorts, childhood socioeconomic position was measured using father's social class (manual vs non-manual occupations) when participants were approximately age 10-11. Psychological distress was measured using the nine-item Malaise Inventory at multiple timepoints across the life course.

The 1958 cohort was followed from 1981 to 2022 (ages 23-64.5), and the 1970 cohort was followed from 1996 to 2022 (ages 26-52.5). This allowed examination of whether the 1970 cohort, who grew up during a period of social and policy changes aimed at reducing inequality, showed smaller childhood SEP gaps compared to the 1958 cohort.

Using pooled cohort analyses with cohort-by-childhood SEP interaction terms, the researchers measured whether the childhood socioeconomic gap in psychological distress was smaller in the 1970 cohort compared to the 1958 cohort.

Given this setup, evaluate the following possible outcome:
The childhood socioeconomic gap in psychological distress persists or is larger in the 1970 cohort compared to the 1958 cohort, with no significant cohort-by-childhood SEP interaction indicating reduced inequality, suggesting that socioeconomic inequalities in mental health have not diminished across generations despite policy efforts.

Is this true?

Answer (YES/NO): YES